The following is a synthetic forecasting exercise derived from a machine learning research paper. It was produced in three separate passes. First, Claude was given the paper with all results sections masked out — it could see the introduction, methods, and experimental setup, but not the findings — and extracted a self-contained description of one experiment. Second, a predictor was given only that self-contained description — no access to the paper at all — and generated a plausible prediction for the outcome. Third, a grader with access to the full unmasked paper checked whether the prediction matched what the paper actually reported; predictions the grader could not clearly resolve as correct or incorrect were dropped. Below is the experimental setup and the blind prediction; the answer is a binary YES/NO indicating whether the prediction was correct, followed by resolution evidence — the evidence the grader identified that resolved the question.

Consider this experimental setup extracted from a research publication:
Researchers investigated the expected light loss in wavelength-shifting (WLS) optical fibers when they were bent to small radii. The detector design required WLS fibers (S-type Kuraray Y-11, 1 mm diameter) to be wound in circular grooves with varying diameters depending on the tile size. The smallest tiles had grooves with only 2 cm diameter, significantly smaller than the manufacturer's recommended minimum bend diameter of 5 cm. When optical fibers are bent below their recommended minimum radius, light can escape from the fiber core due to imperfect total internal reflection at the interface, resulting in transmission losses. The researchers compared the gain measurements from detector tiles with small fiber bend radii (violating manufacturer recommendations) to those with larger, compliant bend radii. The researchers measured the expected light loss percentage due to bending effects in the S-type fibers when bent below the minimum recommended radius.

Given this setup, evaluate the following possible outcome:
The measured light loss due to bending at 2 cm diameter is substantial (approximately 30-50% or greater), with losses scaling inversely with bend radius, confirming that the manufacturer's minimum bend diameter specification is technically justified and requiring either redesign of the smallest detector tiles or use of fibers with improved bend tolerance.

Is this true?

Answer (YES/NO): NO